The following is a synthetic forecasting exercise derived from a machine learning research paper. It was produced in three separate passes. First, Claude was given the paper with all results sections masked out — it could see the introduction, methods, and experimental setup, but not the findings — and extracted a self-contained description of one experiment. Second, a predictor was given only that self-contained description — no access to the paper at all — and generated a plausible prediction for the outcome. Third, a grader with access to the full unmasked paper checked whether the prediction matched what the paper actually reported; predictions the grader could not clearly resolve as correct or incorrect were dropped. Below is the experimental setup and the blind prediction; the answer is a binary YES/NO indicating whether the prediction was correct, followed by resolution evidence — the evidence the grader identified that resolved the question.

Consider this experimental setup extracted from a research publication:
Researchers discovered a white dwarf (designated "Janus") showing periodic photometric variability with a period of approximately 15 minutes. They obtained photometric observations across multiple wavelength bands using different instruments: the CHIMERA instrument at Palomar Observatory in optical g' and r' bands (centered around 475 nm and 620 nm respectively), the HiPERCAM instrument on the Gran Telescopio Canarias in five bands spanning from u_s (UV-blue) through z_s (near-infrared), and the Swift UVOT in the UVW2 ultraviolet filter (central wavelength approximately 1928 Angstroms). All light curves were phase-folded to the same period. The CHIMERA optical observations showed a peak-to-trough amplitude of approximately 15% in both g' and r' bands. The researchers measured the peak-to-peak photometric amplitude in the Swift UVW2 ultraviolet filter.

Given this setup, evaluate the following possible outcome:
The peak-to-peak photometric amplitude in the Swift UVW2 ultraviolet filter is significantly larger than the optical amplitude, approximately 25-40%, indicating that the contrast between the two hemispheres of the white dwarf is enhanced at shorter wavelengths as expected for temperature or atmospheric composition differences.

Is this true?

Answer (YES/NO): NO